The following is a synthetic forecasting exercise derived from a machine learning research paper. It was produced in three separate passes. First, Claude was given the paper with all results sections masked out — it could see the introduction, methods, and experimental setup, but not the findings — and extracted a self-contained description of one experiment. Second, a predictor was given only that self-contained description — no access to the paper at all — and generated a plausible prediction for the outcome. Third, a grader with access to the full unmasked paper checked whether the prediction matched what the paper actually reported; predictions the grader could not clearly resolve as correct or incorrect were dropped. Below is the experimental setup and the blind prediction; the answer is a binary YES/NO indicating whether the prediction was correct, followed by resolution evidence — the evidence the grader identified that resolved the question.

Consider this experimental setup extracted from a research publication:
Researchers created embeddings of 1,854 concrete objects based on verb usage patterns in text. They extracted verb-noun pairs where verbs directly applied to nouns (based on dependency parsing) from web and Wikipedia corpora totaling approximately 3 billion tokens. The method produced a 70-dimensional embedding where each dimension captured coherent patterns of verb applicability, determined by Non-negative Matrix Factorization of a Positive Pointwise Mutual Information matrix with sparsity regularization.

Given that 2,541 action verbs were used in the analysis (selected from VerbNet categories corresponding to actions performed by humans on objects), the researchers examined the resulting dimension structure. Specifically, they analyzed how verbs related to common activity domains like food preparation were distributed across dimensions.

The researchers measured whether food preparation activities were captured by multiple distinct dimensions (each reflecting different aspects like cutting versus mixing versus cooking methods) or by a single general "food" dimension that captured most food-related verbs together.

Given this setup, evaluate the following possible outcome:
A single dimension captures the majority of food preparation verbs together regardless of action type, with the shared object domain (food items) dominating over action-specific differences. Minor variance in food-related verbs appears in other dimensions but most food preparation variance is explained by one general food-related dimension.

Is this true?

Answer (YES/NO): NO